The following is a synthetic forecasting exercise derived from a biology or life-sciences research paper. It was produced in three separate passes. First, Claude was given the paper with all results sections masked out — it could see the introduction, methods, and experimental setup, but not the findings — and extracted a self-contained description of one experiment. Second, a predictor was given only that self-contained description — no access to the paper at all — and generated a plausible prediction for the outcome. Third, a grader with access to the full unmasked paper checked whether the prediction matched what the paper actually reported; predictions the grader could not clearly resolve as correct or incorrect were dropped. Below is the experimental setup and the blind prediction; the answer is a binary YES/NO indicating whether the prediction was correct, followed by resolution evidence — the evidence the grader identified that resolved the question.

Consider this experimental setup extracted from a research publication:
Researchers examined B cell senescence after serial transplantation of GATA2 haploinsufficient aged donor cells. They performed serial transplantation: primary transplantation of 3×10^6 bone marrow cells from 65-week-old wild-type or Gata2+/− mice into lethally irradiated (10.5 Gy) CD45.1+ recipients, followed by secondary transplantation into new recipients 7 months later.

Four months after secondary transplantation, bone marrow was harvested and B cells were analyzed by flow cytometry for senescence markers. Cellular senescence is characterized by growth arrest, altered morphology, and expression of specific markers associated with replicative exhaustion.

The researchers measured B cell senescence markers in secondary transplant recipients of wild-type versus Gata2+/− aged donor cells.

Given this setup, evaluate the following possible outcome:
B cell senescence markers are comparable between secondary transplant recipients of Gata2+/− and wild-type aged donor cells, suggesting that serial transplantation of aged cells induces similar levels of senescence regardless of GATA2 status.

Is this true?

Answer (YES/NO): NO